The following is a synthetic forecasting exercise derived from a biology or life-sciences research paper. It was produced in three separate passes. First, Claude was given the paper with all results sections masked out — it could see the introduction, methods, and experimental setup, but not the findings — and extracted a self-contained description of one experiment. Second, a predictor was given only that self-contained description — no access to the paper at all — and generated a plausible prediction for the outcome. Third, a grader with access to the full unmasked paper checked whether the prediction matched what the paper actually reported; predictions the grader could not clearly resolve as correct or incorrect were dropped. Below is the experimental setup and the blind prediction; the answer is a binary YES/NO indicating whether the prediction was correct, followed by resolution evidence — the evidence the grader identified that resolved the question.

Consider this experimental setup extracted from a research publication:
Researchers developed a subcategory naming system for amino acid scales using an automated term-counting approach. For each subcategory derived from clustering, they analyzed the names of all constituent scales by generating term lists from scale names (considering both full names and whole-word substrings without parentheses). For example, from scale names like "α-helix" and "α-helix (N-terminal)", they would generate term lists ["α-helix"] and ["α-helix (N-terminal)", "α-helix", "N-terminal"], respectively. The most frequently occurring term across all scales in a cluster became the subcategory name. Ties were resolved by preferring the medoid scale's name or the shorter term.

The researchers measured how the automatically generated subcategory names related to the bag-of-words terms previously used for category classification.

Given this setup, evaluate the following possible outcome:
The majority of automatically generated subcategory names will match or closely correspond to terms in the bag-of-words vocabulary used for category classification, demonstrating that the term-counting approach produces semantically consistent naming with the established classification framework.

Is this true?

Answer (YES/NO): YES